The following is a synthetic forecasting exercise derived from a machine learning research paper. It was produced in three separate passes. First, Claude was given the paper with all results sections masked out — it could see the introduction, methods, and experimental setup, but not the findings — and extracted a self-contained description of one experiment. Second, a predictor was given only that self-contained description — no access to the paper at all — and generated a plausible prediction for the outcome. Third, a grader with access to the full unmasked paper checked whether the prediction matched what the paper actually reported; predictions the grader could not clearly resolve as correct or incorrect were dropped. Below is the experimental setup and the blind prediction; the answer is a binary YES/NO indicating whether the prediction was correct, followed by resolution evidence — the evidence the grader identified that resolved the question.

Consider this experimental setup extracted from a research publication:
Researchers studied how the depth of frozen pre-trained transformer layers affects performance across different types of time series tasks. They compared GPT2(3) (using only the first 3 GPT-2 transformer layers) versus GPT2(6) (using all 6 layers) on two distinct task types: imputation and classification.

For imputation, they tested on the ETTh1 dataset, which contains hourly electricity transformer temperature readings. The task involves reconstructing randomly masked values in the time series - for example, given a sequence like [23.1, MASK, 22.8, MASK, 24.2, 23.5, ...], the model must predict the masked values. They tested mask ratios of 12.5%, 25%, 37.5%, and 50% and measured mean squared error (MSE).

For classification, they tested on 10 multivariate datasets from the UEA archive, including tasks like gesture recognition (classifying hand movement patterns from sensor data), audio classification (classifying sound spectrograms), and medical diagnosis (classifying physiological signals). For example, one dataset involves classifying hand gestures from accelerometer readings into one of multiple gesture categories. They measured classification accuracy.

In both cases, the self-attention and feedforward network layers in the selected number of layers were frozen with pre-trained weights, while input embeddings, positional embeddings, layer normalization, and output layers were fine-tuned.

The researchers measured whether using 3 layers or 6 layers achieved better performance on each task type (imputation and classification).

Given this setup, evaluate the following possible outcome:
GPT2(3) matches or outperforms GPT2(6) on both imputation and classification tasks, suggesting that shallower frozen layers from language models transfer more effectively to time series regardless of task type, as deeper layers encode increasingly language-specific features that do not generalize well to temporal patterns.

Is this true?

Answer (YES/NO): NO